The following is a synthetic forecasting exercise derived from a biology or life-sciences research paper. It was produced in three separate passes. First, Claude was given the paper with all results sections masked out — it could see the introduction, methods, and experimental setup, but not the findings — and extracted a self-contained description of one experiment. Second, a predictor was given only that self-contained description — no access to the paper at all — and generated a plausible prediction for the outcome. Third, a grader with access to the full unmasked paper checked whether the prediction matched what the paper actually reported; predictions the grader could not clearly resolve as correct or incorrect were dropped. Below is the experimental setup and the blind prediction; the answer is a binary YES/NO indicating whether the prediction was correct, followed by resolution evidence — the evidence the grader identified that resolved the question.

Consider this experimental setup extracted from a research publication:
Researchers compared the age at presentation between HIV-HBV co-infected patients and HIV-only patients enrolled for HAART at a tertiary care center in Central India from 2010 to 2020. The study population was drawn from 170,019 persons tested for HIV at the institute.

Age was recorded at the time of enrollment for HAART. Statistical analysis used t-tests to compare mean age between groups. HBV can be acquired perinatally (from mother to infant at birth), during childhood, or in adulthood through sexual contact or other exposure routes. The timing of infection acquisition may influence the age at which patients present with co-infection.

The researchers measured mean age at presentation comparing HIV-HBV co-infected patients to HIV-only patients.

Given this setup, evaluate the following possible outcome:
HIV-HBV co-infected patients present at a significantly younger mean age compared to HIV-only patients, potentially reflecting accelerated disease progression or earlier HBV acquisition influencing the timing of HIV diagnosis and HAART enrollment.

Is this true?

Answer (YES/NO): NO